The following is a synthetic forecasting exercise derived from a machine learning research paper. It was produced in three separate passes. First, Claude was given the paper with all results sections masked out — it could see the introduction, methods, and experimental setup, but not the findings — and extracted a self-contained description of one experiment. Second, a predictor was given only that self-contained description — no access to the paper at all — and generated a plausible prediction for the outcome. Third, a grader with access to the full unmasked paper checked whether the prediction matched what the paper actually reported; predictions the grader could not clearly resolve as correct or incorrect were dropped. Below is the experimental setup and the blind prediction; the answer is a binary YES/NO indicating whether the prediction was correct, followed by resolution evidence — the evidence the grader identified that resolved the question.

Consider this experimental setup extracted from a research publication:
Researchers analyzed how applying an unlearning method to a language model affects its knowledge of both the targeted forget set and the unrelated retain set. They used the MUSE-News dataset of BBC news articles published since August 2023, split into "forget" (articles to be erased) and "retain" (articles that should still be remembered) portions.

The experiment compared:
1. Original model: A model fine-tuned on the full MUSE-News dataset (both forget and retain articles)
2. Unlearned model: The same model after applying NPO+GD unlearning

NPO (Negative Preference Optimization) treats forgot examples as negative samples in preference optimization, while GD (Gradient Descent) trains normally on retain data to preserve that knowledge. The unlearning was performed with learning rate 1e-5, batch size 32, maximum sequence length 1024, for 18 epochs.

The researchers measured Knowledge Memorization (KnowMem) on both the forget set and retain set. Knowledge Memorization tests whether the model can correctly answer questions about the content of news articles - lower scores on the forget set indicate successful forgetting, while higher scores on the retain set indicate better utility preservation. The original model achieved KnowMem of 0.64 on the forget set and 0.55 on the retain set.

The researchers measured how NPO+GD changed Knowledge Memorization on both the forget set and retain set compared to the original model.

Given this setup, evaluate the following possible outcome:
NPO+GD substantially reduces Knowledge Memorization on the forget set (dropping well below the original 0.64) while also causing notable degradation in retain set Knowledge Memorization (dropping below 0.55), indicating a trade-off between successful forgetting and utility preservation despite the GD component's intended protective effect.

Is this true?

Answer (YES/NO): YES